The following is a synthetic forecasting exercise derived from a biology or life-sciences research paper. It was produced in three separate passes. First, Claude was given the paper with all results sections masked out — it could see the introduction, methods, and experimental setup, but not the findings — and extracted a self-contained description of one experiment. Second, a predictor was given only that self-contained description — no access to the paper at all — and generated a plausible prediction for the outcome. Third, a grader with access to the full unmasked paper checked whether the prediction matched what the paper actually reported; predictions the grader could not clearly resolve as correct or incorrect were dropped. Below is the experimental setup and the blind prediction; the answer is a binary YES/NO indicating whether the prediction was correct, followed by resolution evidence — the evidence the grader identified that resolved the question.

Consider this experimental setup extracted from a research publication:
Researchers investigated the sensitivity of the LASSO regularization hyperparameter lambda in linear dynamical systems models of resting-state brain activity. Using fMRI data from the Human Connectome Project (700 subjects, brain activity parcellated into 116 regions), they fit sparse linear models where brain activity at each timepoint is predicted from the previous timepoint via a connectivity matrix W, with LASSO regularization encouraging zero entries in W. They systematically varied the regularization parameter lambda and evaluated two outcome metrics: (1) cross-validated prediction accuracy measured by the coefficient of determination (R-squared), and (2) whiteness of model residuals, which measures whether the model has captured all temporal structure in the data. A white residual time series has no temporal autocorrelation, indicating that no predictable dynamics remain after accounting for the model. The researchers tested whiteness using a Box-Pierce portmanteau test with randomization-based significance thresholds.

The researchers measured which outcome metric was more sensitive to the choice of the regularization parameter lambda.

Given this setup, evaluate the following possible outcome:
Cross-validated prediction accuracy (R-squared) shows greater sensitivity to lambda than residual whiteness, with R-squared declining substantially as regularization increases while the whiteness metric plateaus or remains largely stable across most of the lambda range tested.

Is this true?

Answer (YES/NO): NO